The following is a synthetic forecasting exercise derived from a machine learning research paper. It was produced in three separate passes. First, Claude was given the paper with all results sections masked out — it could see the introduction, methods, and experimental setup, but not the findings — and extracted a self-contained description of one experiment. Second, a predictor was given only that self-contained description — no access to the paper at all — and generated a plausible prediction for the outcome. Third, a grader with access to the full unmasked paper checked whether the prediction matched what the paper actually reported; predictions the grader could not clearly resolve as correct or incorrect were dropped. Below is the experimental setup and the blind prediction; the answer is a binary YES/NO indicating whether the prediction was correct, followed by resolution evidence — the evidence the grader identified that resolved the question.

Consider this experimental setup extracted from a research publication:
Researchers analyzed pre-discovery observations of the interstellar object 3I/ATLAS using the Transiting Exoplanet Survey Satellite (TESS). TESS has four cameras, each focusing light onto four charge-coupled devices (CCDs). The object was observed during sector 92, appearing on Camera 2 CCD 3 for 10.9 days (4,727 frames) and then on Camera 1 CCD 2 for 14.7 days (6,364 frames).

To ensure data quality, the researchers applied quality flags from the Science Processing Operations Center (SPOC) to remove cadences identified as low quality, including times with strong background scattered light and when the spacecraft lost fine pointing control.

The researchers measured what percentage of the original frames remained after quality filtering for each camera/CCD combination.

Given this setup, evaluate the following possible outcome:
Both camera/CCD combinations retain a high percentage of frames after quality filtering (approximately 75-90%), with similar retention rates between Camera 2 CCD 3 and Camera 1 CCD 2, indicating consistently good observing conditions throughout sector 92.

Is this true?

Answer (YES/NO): NO